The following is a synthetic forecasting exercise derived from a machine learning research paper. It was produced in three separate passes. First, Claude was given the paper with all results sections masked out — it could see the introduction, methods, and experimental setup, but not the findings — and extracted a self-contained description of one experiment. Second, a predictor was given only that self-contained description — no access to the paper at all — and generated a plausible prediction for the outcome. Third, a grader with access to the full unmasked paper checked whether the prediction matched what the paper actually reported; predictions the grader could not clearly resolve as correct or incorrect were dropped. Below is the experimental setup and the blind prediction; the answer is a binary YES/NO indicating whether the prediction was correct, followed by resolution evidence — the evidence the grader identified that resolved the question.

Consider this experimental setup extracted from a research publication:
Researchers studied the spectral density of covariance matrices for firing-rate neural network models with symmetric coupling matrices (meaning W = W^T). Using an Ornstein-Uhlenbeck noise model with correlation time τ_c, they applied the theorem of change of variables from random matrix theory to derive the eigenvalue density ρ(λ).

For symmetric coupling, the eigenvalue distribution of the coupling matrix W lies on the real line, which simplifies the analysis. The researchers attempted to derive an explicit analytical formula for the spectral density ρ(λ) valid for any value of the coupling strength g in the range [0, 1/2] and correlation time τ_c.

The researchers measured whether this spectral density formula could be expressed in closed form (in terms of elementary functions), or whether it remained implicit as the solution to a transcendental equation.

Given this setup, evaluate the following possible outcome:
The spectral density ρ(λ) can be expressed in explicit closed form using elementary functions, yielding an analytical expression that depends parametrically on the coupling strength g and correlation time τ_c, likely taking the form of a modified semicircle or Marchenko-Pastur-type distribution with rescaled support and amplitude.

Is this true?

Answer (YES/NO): YES